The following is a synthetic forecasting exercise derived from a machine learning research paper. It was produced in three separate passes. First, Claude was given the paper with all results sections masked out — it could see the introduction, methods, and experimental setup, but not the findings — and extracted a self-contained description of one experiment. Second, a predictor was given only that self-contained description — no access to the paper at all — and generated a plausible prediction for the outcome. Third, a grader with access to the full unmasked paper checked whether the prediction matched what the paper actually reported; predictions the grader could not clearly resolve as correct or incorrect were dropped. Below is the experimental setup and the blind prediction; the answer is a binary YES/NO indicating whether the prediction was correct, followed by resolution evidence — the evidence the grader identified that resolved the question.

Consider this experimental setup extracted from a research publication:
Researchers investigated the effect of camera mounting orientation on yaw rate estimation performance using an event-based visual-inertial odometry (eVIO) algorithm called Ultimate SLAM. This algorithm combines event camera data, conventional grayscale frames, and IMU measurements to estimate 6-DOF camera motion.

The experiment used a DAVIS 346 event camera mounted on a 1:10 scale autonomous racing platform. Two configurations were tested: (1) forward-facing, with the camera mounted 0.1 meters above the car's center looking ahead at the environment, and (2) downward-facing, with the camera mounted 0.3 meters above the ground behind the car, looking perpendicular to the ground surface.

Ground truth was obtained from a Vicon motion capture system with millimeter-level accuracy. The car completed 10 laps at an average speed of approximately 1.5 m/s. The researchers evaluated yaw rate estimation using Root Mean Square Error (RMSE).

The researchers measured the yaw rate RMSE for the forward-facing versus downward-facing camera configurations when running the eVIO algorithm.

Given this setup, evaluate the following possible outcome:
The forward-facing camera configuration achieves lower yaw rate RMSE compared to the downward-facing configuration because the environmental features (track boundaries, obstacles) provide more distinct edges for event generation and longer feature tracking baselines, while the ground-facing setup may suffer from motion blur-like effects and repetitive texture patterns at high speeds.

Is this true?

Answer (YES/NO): YES